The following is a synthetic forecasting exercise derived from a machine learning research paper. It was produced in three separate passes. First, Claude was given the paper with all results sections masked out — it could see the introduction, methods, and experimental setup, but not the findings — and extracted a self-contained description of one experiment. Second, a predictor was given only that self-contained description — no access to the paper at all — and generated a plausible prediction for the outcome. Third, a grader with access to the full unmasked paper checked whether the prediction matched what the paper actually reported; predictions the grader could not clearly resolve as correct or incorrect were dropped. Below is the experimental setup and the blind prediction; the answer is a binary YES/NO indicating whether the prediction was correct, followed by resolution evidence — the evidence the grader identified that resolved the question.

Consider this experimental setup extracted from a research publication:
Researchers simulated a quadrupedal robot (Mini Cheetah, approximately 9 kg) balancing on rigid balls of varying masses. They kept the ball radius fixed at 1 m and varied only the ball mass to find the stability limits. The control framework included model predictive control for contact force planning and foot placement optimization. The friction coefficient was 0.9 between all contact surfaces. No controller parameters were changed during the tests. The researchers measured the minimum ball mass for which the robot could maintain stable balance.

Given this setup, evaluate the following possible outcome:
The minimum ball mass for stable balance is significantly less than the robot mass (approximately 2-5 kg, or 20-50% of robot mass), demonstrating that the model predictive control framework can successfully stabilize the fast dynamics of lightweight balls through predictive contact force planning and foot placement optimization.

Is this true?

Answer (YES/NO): NO